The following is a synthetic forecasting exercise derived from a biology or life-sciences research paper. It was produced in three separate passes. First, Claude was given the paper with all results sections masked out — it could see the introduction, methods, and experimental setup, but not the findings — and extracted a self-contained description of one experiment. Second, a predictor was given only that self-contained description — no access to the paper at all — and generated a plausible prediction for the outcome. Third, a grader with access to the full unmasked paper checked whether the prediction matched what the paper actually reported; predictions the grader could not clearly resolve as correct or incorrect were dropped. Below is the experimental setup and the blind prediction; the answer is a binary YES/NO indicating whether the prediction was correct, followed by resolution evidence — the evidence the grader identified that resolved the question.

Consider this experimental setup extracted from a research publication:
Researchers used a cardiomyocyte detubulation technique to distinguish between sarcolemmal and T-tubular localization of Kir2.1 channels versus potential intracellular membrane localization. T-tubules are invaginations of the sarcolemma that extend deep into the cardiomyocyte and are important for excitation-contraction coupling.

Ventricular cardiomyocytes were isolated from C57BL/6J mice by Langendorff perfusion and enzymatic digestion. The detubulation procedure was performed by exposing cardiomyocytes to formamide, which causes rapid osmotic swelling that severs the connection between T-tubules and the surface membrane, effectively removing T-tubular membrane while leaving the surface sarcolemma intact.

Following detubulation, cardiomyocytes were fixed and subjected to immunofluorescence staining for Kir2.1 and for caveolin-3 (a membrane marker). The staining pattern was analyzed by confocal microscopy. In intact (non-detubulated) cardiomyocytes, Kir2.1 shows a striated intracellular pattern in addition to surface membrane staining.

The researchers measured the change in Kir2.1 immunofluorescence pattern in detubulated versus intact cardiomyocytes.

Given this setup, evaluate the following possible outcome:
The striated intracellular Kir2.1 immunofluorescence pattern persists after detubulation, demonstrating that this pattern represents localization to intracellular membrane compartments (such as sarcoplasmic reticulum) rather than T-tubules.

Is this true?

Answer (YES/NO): YES